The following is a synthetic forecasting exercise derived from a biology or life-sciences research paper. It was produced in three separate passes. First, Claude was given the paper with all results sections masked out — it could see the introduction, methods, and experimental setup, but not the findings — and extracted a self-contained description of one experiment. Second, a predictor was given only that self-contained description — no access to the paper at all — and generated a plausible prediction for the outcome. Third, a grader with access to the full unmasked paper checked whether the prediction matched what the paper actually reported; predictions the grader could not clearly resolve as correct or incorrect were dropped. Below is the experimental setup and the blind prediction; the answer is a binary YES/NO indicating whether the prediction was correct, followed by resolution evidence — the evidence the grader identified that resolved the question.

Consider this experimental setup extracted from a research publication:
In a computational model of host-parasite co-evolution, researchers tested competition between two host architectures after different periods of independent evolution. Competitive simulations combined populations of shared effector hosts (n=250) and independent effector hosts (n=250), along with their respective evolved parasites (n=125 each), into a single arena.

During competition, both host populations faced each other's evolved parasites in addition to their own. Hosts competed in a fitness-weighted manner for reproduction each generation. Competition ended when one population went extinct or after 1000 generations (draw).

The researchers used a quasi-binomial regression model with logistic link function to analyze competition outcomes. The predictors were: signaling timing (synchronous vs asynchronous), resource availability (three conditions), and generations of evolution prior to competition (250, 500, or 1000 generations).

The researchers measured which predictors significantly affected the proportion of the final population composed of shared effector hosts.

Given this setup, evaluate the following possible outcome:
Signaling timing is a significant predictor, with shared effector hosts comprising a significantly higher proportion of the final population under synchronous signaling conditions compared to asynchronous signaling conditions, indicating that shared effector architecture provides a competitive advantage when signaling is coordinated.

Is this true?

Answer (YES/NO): YES